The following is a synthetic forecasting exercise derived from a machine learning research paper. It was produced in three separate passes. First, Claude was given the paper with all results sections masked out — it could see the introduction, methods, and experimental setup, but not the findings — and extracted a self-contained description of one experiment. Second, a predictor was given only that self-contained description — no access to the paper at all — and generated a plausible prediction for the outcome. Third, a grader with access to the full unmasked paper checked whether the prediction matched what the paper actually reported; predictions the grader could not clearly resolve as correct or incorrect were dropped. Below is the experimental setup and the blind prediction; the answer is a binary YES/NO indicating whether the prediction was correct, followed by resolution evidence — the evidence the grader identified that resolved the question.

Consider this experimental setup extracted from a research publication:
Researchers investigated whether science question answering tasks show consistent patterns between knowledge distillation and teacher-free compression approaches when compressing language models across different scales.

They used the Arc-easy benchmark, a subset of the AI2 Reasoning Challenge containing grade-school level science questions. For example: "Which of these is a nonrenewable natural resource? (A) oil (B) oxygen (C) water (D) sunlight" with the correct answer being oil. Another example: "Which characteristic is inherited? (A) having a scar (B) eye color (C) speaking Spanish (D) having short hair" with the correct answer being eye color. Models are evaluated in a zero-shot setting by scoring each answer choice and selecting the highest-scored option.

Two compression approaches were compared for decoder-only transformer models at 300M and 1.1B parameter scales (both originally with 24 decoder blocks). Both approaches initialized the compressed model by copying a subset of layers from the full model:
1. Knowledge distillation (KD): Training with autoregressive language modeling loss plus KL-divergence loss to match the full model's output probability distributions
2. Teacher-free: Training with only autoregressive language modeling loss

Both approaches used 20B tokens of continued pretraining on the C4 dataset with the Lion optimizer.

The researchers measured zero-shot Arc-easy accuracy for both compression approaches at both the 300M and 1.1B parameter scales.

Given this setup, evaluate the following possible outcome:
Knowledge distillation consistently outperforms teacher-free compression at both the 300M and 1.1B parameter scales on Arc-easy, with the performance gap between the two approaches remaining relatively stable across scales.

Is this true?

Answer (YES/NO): NO